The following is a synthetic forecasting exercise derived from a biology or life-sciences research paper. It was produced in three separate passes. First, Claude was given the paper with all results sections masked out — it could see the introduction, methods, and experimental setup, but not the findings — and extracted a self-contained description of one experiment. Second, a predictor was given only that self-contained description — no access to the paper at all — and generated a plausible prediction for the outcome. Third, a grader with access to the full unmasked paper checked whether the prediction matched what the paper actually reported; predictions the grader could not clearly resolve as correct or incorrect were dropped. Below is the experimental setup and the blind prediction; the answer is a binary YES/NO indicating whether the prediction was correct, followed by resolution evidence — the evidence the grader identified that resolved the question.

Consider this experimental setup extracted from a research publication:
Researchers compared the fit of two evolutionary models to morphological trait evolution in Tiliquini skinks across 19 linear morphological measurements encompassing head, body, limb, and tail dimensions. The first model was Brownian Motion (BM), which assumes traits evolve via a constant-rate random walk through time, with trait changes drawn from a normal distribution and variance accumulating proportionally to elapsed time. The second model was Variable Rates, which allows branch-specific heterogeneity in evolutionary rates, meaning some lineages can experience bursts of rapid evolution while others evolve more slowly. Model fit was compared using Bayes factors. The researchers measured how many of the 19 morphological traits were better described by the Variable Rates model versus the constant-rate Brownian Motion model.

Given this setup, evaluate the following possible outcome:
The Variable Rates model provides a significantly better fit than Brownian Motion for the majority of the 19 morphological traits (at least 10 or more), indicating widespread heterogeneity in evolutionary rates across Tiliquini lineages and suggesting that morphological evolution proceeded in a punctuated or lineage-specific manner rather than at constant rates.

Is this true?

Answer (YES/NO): YES